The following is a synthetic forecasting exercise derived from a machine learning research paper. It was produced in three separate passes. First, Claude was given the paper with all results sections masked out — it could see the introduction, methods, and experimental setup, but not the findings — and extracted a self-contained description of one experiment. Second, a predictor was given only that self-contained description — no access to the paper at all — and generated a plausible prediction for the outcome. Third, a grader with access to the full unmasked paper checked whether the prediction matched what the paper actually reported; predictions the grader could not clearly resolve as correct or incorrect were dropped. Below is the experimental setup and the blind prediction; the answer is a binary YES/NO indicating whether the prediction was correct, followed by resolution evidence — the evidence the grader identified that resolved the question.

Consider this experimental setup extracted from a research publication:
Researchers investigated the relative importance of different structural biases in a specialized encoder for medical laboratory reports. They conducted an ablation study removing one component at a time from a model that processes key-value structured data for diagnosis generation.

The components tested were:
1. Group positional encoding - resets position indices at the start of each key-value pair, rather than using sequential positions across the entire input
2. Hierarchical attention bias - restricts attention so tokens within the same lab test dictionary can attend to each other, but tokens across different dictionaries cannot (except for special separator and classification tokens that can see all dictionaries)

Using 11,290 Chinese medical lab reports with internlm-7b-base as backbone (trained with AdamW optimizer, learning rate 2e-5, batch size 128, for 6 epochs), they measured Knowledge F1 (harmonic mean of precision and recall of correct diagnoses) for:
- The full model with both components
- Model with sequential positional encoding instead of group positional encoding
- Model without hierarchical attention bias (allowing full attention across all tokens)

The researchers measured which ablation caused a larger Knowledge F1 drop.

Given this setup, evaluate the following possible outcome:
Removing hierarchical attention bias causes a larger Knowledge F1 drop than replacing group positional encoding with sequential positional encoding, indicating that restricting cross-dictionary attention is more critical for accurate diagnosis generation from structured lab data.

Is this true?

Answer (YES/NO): YES